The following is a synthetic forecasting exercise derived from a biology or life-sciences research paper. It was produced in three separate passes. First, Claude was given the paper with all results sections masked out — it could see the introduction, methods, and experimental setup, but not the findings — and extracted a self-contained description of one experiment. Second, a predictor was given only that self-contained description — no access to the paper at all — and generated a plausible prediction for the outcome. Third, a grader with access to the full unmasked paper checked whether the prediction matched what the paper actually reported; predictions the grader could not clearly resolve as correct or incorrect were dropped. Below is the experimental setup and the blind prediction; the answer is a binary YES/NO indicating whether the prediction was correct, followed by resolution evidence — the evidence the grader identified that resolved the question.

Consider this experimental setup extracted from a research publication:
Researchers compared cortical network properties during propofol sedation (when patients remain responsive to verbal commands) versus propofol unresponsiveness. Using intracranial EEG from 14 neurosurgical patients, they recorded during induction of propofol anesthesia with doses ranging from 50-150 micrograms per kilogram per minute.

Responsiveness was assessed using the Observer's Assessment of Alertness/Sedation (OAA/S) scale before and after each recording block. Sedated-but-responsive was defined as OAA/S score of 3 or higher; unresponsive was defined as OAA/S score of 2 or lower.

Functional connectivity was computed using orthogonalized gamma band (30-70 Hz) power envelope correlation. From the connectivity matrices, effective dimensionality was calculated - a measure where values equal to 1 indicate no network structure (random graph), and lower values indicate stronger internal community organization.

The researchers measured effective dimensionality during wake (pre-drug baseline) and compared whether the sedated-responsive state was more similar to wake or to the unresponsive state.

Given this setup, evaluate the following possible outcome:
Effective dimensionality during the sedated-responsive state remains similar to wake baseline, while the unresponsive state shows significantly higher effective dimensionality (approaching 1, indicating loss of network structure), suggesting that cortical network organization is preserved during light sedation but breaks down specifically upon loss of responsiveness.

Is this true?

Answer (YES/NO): NO